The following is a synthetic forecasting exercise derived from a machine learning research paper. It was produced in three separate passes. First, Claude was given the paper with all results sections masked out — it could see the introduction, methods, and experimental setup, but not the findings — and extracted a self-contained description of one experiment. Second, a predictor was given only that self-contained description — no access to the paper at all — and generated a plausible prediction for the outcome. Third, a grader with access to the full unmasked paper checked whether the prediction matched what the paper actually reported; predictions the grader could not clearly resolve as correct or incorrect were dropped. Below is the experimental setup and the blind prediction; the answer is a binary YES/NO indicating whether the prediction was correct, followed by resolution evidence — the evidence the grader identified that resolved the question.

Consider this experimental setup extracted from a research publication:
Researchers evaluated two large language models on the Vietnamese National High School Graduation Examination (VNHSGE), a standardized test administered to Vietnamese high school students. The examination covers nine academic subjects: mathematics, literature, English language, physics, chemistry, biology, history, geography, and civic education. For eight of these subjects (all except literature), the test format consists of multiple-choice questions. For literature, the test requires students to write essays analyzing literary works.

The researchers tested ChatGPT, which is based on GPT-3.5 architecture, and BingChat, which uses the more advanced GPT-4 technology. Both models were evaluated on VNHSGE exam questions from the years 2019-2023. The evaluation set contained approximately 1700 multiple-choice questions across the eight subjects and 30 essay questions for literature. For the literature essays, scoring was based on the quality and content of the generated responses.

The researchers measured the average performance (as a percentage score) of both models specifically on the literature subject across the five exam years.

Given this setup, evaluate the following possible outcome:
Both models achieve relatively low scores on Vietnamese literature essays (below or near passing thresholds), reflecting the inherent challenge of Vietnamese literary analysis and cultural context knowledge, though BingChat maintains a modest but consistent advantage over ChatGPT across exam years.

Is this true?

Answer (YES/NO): NO